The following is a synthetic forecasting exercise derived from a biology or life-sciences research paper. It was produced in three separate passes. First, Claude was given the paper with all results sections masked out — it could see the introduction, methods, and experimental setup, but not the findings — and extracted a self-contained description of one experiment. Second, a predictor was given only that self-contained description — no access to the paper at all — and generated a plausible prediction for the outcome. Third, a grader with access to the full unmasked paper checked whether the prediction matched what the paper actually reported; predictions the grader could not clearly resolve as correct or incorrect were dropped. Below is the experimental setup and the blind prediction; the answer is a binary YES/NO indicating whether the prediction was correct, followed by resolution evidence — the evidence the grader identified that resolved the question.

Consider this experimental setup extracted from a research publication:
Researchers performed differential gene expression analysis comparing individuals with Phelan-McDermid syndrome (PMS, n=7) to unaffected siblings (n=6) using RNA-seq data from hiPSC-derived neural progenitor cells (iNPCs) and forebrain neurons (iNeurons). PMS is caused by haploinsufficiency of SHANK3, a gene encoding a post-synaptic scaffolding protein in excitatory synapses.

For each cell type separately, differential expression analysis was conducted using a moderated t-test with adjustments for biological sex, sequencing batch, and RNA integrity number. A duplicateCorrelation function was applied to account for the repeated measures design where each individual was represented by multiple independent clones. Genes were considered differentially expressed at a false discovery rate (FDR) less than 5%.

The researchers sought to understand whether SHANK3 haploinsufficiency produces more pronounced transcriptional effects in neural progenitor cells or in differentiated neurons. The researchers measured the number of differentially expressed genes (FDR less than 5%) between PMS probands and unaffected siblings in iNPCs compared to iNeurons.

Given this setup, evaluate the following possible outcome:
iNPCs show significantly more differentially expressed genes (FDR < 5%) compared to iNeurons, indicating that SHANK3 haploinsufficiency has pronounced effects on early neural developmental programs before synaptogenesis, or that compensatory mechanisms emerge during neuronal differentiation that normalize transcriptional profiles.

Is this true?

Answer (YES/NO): YES